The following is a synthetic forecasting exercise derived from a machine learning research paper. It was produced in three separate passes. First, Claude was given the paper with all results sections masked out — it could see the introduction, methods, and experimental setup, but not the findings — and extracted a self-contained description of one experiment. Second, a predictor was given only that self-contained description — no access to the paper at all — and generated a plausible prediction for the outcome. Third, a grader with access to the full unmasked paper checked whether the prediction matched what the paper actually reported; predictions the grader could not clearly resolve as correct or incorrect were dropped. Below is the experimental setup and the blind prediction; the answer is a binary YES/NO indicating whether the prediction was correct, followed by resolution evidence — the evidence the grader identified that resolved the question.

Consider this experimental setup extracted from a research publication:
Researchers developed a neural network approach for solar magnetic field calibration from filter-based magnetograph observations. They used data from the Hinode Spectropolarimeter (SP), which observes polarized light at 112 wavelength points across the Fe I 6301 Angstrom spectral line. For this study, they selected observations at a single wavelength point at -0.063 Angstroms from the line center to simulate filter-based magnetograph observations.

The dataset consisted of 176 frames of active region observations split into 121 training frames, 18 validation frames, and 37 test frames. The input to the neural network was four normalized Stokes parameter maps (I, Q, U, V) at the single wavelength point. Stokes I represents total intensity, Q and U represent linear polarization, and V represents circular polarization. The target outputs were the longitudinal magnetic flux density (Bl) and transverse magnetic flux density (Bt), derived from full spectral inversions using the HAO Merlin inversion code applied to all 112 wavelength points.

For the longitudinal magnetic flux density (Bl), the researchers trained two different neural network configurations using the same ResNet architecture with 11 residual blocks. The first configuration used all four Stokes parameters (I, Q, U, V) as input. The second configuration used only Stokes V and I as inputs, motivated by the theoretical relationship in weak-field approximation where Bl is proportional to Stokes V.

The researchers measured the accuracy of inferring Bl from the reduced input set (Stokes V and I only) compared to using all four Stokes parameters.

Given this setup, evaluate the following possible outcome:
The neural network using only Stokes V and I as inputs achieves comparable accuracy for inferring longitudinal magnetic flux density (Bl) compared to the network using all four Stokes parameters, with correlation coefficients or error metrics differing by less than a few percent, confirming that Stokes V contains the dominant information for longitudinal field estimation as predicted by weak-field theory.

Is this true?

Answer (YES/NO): NO